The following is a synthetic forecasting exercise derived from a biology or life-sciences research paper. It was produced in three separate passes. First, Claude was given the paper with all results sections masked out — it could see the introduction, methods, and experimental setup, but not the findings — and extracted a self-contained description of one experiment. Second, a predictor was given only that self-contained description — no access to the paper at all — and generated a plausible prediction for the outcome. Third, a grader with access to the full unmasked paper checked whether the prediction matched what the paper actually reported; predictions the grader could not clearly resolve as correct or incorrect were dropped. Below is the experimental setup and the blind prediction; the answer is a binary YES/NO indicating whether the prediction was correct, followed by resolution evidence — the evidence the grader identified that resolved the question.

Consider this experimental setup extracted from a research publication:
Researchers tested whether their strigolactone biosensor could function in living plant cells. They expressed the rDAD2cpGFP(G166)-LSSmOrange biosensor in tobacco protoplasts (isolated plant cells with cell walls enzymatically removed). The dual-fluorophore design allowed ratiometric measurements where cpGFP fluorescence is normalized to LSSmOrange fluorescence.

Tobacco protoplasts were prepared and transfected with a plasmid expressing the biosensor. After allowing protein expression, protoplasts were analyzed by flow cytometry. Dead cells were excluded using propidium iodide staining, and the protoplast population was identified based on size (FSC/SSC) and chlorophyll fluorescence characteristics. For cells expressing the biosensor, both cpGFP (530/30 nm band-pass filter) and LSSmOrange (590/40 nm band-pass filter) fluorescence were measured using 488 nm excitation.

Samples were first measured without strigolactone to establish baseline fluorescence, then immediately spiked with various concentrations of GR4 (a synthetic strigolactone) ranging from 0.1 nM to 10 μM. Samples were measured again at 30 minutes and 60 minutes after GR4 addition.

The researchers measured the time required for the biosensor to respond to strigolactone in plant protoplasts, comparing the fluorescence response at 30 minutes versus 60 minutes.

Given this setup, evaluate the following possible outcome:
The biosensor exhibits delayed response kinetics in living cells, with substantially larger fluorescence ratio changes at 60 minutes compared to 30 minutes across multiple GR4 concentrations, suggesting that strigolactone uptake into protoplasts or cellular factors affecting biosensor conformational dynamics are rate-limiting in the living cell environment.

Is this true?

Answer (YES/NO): NO